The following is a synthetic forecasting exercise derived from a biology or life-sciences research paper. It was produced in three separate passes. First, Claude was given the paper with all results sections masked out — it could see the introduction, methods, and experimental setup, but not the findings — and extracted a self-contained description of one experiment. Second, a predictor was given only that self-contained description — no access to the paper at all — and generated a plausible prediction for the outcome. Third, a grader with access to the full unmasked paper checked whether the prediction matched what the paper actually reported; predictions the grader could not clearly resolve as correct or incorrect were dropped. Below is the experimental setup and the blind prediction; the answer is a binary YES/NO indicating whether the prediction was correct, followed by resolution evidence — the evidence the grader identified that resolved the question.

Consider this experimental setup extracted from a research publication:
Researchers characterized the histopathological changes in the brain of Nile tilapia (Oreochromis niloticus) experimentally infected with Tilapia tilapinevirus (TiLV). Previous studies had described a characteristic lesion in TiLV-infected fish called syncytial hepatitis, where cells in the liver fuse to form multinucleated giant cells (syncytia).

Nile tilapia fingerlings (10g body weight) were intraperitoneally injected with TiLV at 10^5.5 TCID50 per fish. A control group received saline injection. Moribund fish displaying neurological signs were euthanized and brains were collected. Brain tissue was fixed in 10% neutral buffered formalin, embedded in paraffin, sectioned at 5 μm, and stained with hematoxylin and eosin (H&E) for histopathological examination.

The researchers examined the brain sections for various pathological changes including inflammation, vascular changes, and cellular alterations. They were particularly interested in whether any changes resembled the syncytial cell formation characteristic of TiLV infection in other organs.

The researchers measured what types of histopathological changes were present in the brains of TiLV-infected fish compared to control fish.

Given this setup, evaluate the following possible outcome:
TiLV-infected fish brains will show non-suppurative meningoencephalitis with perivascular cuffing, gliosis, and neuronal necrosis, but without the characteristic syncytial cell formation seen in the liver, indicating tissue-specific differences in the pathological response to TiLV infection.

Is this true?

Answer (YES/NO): NO